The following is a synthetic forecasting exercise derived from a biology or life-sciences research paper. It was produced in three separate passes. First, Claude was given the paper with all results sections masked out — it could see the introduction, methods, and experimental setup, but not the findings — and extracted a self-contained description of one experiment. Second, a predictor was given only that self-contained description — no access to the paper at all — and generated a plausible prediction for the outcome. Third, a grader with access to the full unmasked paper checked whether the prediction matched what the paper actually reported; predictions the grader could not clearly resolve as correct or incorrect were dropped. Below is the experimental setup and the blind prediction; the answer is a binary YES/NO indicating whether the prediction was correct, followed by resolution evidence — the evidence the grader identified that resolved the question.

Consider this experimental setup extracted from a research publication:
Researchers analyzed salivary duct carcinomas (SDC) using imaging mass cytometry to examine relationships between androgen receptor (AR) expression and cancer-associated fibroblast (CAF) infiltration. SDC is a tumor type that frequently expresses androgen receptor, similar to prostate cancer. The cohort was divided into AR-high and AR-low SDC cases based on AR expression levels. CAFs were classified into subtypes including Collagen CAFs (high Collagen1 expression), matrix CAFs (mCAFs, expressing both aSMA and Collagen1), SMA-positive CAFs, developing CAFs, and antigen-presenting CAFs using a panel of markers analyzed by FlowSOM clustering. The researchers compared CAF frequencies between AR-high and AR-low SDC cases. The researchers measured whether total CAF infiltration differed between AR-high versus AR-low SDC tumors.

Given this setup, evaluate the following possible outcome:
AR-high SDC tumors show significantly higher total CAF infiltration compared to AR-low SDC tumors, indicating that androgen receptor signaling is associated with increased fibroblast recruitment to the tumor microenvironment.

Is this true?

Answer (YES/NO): YES